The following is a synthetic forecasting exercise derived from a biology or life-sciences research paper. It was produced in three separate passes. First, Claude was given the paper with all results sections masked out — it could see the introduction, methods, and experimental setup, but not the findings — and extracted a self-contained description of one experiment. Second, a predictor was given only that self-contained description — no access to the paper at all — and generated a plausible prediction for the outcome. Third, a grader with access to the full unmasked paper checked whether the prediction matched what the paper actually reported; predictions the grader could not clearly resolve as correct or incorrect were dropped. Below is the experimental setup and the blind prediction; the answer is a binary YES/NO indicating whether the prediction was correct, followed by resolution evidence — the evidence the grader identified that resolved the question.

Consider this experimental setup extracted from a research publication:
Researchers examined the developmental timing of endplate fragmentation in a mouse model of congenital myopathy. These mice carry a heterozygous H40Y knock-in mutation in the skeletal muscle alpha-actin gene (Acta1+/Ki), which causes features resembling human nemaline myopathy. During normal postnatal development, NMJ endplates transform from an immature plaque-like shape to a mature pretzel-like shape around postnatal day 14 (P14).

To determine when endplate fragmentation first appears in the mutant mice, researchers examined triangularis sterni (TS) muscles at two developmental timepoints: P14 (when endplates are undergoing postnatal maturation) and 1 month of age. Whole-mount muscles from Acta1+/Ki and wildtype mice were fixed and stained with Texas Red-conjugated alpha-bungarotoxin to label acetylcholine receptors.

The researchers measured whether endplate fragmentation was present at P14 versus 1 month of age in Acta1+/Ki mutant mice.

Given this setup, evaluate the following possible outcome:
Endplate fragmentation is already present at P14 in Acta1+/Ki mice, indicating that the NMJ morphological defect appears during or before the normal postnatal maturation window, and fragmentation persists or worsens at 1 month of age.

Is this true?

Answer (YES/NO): NO